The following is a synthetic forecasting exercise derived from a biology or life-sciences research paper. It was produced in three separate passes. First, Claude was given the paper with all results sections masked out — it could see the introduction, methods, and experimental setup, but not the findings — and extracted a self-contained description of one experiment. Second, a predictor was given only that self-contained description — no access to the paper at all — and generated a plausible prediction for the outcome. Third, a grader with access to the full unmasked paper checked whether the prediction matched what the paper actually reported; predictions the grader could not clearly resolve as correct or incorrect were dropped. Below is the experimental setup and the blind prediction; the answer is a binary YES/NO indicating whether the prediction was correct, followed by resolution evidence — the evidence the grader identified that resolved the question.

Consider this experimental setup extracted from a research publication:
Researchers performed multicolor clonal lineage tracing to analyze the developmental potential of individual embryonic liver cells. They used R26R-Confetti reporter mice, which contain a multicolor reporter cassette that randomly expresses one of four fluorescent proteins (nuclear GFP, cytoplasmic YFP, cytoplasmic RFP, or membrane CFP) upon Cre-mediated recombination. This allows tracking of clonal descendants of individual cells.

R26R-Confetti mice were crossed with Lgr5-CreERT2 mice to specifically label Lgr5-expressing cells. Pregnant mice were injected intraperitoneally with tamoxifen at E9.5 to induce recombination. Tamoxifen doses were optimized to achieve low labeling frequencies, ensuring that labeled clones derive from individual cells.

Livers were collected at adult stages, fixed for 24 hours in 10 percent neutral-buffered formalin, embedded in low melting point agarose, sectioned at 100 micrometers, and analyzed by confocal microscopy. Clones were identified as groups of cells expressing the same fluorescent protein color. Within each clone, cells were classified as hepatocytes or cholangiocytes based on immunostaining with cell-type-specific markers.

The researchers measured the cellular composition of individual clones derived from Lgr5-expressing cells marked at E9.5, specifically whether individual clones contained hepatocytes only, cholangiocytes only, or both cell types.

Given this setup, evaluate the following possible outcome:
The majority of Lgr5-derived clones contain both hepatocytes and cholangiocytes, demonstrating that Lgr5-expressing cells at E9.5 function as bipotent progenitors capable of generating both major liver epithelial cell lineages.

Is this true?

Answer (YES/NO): NO